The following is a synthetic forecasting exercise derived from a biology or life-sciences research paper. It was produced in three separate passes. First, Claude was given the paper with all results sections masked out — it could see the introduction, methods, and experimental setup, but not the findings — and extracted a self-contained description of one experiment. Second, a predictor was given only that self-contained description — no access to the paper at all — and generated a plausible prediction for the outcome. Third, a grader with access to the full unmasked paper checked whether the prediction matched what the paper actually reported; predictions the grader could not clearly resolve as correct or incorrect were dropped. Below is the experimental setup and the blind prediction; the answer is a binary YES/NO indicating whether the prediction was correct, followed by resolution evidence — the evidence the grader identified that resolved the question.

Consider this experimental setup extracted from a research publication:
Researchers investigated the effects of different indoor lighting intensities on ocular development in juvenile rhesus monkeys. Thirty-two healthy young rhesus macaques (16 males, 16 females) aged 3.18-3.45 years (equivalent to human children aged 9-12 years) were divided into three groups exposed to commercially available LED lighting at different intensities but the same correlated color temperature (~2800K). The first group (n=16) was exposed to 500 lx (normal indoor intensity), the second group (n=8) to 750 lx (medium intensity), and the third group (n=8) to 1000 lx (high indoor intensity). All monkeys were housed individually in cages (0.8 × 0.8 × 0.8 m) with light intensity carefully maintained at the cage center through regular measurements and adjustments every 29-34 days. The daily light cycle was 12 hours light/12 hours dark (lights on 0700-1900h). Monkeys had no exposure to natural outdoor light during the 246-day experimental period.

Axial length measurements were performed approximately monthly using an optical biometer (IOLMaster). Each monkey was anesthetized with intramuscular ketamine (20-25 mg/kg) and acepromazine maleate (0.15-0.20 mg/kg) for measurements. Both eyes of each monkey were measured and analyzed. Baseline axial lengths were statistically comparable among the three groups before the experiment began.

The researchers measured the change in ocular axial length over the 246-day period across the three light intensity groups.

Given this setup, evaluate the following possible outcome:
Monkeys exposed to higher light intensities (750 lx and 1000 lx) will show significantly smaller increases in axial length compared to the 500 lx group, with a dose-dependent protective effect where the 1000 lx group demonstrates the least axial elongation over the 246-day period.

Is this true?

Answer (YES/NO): NO